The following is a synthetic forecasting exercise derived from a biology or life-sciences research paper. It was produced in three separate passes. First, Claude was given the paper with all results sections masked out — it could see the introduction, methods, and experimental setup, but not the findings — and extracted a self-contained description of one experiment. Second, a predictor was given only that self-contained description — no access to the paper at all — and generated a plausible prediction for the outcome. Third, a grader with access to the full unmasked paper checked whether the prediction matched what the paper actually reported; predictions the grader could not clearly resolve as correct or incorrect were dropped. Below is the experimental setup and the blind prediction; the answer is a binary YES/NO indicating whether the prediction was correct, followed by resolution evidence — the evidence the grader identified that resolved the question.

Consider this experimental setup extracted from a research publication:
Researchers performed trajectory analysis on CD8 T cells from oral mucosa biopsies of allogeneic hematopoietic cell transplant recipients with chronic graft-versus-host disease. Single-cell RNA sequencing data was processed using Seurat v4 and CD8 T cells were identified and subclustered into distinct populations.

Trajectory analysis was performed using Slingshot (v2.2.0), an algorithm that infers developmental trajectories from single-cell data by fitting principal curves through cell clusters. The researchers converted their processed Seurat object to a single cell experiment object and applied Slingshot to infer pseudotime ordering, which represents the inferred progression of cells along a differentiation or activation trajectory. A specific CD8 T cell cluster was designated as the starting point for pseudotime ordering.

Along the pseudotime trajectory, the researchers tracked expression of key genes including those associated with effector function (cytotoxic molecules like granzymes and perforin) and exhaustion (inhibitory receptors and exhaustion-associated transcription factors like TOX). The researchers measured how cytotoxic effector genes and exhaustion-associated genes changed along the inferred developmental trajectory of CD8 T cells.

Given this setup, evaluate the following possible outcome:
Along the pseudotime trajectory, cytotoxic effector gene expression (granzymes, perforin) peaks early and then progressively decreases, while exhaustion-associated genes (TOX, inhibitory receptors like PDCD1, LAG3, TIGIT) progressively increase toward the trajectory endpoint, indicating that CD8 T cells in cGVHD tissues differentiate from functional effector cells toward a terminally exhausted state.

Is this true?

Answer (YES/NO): NO